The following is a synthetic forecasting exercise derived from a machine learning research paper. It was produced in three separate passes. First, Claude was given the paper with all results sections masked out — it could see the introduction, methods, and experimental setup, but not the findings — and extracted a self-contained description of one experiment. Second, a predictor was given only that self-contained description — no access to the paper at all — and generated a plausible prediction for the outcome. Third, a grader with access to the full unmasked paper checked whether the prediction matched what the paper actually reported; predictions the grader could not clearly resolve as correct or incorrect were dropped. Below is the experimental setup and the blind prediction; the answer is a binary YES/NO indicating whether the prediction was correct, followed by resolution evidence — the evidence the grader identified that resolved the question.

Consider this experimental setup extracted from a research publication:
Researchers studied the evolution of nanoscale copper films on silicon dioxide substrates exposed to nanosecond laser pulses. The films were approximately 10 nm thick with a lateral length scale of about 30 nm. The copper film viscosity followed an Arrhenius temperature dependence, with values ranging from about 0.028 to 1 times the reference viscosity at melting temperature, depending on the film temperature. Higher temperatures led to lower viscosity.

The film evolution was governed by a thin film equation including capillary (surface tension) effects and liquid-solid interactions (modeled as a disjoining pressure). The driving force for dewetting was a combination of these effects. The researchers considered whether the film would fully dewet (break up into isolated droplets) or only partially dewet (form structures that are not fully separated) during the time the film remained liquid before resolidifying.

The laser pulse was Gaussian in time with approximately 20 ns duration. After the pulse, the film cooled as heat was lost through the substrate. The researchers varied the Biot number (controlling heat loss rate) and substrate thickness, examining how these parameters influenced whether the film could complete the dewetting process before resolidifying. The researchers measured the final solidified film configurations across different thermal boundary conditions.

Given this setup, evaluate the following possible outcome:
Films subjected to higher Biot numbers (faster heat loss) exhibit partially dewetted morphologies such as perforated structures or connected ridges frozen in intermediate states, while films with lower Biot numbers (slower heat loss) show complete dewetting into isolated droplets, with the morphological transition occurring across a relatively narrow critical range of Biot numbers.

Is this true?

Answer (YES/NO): YES